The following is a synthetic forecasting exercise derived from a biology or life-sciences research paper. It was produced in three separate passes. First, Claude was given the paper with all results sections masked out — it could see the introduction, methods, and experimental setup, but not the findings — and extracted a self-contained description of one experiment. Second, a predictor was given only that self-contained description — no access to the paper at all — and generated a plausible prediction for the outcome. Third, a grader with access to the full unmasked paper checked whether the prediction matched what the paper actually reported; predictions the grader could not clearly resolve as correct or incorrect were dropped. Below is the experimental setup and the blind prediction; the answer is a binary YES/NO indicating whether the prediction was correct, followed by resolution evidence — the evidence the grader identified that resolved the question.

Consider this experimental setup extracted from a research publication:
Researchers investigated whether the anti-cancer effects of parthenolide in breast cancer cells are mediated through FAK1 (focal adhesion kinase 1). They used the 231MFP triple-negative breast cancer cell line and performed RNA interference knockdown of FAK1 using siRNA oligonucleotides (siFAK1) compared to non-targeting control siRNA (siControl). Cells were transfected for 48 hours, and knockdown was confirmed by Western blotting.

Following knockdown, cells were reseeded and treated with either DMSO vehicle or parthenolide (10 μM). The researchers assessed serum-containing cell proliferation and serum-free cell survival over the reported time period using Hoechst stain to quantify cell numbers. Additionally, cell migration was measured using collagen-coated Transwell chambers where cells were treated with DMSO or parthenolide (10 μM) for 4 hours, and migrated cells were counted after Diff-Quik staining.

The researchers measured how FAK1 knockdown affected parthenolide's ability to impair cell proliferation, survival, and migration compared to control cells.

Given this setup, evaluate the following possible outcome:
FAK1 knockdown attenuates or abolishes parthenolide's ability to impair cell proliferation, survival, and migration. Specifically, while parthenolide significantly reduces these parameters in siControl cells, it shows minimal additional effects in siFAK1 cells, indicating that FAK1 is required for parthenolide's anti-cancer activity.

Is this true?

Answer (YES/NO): YES